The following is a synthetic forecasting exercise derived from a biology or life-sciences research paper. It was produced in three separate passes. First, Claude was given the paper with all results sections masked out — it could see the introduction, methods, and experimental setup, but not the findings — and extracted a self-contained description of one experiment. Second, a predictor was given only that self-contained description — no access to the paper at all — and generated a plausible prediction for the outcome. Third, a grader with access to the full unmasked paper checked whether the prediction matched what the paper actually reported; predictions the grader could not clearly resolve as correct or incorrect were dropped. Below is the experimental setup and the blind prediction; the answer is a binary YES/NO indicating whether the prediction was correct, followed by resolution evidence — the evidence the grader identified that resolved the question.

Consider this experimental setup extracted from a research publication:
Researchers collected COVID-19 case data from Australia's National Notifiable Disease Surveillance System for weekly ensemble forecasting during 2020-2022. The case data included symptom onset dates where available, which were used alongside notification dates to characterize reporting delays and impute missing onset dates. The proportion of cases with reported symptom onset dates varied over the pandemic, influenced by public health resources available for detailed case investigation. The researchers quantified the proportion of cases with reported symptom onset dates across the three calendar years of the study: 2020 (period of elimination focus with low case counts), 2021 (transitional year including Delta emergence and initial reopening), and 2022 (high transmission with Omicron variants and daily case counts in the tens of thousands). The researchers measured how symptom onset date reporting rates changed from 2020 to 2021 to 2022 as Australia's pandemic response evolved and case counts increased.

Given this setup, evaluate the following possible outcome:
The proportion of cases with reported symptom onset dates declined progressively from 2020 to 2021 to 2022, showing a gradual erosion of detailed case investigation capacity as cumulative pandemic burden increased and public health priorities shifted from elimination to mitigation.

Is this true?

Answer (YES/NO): NO